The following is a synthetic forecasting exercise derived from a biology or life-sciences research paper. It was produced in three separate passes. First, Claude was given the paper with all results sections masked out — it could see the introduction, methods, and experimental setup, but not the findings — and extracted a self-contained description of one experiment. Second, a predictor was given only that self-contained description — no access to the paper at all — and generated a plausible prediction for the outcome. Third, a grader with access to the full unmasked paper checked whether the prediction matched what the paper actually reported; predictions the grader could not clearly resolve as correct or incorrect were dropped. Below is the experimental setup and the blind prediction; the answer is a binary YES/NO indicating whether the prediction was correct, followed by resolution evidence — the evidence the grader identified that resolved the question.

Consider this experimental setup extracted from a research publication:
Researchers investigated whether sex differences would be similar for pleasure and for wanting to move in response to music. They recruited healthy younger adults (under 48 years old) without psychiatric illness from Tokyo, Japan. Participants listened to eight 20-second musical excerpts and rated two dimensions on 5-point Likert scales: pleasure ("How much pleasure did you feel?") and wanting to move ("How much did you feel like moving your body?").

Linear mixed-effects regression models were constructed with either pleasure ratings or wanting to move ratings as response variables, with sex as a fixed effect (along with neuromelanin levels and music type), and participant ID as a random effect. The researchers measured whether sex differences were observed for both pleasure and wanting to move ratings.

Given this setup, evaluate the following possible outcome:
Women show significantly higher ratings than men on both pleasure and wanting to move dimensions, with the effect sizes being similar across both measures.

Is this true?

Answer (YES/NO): NO